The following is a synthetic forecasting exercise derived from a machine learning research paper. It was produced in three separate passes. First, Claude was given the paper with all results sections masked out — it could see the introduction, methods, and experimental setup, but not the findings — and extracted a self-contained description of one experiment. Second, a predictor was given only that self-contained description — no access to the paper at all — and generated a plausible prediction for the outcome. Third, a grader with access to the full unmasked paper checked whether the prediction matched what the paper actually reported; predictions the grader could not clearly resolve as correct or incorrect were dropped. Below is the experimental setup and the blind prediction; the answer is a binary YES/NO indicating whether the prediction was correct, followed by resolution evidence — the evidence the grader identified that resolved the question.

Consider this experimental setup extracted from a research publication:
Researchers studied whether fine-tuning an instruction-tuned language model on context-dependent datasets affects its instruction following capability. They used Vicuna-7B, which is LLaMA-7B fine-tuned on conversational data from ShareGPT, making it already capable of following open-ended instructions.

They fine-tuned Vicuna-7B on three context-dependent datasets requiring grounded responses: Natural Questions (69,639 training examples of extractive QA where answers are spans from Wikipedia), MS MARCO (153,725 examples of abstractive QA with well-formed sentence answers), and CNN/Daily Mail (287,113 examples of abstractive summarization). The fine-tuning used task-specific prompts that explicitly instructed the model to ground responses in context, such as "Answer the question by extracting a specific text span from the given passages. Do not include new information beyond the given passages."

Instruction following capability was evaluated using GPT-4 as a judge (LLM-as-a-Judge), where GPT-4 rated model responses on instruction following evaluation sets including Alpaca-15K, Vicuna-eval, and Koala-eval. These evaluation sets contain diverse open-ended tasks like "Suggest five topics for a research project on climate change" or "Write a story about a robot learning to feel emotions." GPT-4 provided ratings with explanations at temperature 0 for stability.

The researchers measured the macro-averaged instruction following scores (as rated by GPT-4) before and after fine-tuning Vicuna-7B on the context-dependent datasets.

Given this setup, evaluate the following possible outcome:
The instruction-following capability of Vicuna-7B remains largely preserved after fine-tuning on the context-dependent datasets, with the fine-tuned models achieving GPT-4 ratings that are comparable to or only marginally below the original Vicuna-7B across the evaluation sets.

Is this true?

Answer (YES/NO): NO